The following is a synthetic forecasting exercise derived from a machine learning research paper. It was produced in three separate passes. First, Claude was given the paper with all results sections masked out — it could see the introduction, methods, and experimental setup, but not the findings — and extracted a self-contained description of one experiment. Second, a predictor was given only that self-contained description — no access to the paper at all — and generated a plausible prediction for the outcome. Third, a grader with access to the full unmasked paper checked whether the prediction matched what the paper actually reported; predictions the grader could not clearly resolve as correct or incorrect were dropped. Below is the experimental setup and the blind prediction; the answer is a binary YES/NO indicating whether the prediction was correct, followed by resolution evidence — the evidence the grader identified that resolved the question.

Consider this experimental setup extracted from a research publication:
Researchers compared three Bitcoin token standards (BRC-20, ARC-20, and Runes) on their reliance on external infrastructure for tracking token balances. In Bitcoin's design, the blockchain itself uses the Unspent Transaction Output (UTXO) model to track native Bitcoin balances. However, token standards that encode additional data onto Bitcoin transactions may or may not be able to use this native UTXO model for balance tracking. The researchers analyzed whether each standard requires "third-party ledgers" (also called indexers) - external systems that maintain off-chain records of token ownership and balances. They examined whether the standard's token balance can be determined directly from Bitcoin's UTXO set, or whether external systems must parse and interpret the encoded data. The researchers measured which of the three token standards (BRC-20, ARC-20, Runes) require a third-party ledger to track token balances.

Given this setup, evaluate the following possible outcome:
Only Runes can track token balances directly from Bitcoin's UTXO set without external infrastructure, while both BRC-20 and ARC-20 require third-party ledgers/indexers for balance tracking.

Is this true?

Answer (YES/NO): NO